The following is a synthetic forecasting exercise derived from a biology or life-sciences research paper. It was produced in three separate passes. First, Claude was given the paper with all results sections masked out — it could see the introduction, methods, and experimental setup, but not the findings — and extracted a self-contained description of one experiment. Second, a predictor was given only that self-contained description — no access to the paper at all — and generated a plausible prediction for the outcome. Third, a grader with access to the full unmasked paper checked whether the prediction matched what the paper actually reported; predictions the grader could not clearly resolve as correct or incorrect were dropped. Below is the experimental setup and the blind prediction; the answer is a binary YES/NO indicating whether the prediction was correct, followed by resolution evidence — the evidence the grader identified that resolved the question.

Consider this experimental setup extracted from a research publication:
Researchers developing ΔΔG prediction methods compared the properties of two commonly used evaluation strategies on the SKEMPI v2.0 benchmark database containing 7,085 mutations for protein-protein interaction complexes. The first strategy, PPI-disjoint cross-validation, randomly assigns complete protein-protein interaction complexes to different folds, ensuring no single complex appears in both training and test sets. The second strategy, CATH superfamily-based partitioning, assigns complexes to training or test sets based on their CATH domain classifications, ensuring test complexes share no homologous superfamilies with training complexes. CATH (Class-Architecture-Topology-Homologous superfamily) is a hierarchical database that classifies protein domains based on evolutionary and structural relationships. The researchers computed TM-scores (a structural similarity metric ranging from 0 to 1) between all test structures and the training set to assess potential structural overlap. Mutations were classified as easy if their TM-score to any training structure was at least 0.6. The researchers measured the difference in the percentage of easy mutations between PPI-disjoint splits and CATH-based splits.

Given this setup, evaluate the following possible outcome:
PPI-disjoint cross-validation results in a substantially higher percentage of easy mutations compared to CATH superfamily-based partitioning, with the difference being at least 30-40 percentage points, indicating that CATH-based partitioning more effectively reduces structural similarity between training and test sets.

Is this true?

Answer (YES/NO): YES